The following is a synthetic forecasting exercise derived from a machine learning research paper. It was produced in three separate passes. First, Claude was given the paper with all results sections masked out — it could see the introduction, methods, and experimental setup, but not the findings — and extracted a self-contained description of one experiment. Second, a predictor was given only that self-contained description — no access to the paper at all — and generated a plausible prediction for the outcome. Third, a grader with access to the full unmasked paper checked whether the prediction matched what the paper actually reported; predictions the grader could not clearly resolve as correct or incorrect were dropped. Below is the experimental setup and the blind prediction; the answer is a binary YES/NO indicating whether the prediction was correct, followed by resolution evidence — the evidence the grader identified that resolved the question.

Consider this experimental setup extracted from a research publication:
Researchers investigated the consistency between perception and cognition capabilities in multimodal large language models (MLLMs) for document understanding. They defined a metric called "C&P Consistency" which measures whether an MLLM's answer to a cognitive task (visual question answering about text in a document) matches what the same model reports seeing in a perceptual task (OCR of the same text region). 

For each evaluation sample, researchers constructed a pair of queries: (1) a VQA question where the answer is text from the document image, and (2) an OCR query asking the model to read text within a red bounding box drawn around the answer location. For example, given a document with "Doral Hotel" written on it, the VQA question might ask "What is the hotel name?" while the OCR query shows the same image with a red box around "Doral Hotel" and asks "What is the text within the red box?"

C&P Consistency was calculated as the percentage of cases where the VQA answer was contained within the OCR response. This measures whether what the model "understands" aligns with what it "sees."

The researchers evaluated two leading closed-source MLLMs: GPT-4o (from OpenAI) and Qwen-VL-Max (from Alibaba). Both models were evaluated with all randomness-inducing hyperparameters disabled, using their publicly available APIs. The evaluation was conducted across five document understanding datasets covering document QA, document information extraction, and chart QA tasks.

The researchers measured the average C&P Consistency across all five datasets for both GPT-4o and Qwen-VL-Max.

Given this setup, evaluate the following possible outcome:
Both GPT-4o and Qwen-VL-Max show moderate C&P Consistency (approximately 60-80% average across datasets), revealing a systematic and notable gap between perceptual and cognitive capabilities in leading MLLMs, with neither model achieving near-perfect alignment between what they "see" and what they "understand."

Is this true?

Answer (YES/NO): NO